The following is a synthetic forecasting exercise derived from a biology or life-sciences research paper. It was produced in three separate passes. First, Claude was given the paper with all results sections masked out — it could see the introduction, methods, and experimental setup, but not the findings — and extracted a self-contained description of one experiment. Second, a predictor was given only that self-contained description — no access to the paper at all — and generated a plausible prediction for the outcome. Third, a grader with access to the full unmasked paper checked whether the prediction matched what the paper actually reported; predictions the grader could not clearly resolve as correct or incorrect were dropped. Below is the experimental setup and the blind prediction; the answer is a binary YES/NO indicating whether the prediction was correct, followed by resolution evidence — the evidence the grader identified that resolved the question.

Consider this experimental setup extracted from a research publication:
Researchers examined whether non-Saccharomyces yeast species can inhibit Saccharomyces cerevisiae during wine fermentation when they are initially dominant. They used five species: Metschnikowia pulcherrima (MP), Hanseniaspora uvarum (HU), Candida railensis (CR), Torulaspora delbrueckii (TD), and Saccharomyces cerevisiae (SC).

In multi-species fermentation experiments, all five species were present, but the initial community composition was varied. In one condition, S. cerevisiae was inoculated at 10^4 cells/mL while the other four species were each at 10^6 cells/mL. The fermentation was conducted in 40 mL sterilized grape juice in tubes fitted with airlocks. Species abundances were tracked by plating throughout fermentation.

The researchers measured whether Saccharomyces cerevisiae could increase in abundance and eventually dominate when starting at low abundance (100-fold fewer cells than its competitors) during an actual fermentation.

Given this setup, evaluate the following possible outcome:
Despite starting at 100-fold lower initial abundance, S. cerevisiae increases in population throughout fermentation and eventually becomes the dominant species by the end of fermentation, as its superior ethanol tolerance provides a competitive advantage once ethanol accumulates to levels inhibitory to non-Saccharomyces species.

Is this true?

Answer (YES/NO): YES